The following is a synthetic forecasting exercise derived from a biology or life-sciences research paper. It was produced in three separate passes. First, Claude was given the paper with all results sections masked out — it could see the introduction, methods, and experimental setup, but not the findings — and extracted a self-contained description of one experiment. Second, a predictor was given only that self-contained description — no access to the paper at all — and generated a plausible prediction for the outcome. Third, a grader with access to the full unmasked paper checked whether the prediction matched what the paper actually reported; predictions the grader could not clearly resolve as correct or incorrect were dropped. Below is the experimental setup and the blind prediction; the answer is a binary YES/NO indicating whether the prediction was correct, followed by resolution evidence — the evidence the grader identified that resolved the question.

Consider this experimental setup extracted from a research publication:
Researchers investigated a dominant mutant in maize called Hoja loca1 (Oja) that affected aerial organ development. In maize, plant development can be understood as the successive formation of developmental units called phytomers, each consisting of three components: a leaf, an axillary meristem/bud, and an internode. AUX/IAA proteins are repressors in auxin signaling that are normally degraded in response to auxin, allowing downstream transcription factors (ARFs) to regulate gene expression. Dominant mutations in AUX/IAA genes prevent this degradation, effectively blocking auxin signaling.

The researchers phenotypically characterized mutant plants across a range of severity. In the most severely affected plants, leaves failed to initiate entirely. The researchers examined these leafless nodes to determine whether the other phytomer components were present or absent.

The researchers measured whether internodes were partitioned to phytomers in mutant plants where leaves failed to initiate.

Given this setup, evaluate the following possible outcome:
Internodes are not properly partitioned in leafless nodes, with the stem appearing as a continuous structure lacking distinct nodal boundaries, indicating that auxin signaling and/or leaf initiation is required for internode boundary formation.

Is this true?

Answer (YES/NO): NO